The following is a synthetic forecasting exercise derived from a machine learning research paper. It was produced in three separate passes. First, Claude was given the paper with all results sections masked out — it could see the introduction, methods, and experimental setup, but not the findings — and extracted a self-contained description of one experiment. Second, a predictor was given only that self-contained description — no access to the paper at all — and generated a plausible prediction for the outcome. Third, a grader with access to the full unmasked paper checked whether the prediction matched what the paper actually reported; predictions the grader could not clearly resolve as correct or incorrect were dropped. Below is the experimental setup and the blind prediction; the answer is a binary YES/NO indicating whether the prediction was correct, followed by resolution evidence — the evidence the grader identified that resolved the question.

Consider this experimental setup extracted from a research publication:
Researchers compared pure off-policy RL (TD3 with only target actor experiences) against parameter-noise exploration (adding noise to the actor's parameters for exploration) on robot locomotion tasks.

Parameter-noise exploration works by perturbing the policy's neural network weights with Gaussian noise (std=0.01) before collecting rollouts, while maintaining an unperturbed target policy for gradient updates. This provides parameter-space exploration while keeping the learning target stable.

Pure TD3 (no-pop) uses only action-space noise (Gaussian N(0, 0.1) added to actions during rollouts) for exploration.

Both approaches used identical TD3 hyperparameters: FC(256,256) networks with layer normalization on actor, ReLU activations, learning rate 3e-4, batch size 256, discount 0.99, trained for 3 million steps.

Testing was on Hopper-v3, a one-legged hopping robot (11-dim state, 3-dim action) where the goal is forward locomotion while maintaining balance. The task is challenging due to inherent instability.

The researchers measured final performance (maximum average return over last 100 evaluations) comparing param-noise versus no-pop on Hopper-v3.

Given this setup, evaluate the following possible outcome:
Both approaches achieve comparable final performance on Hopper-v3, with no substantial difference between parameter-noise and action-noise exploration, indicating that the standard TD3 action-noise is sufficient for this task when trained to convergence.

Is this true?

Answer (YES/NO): NO